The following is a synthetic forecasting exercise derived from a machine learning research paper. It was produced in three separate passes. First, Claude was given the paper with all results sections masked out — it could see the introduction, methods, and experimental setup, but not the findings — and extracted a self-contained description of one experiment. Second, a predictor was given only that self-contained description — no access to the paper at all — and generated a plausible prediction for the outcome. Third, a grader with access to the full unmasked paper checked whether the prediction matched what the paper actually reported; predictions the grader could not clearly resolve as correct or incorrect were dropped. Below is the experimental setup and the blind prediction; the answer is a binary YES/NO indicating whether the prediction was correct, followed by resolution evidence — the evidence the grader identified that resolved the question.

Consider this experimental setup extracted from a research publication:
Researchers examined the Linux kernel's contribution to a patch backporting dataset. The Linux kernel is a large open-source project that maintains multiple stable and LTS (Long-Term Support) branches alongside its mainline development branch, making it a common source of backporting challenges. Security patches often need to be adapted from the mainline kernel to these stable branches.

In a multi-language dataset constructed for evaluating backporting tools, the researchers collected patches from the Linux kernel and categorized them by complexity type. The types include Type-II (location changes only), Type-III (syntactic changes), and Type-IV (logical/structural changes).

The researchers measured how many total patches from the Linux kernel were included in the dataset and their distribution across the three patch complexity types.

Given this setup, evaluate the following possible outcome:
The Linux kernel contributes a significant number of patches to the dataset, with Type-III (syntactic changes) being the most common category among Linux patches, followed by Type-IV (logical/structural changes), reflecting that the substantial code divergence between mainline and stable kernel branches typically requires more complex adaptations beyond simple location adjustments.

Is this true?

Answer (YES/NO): NO